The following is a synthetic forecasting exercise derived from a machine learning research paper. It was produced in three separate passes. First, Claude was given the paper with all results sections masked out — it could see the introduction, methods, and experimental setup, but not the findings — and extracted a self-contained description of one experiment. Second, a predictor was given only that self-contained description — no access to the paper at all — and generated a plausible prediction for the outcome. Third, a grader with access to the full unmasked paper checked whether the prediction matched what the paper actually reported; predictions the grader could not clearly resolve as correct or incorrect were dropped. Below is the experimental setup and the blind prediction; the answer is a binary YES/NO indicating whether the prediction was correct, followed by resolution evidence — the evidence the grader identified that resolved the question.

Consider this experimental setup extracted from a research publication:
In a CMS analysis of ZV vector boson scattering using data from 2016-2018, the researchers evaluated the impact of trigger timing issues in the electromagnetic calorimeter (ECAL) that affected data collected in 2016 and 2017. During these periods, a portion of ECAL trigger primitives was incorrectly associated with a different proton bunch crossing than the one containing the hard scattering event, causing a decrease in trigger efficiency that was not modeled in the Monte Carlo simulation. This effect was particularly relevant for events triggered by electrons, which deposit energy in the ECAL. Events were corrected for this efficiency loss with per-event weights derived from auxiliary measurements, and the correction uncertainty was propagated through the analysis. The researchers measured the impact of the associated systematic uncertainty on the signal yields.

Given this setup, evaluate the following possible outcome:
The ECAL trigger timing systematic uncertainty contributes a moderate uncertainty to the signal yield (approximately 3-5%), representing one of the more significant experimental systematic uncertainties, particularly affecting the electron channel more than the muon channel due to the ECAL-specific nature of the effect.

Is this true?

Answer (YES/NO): NO